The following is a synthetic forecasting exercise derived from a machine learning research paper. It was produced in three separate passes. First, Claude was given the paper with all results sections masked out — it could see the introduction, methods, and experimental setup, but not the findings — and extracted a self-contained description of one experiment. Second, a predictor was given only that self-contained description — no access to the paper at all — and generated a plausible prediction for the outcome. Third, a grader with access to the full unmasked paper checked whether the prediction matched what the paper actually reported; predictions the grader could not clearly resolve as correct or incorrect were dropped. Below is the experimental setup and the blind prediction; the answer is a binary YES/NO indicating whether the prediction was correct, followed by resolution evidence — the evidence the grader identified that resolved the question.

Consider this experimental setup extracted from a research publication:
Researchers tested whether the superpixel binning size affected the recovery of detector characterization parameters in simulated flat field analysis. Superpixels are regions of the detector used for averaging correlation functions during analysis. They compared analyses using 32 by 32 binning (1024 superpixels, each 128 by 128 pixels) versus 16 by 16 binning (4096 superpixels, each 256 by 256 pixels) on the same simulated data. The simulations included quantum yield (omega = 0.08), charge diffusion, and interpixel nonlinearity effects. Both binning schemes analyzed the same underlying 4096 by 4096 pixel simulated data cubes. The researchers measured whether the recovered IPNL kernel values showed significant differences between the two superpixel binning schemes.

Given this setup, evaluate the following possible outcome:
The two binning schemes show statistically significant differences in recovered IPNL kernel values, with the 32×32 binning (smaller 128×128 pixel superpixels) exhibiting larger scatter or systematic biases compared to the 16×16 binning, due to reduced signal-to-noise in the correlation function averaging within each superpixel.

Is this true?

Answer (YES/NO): NO